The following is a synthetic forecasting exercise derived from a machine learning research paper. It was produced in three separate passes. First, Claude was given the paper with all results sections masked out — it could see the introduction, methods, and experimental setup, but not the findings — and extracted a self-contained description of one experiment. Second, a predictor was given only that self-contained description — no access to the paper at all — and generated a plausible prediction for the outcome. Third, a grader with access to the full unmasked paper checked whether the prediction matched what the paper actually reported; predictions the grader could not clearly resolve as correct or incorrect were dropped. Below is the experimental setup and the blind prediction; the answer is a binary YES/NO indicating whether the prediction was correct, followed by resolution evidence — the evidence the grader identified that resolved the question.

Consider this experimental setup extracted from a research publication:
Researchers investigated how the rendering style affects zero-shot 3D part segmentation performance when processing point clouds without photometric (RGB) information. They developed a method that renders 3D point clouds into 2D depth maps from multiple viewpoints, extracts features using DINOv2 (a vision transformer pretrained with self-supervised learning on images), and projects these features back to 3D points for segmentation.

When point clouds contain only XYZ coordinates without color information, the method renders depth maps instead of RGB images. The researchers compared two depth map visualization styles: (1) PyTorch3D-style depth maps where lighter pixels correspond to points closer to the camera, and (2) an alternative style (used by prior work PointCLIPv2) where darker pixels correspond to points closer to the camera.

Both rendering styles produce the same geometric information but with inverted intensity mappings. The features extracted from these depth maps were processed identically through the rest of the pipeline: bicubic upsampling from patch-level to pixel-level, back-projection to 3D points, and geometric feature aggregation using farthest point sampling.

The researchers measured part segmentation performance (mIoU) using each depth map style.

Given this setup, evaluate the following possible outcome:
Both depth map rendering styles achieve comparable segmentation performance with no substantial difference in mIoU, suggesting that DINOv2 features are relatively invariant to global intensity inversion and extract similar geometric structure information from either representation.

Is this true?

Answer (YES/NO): NO